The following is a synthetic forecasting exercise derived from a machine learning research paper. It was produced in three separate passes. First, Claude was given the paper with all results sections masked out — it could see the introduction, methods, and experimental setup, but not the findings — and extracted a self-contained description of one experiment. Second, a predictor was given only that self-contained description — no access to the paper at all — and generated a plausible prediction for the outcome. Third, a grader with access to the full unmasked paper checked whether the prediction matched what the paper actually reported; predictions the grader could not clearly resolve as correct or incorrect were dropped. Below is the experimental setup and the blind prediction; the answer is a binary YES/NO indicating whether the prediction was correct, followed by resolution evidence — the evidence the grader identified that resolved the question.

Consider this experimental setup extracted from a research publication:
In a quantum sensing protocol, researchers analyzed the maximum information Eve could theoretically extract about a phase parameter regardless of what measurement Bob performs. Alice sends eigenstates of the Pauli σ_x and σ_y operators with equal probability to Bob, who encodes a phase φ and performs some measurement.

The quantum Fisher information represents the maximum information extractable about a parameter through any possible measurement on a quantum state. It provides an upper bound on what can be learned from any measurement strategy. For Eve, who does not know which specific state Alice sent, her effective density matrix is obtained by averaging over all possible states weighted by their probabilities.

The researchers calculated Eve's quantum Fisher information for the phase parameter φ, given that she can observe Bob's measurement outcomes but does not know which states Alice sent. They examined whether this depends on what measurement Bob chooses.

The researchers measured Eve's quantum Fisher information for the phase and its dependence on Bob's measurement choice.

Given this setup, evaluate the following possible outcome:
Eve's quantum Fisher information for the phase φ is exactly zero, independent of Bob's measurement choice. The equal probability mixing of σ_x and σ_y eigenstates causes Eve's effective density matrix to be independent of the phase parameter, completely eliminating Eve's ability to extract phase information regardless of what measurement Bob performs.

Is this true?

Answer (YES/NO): YES